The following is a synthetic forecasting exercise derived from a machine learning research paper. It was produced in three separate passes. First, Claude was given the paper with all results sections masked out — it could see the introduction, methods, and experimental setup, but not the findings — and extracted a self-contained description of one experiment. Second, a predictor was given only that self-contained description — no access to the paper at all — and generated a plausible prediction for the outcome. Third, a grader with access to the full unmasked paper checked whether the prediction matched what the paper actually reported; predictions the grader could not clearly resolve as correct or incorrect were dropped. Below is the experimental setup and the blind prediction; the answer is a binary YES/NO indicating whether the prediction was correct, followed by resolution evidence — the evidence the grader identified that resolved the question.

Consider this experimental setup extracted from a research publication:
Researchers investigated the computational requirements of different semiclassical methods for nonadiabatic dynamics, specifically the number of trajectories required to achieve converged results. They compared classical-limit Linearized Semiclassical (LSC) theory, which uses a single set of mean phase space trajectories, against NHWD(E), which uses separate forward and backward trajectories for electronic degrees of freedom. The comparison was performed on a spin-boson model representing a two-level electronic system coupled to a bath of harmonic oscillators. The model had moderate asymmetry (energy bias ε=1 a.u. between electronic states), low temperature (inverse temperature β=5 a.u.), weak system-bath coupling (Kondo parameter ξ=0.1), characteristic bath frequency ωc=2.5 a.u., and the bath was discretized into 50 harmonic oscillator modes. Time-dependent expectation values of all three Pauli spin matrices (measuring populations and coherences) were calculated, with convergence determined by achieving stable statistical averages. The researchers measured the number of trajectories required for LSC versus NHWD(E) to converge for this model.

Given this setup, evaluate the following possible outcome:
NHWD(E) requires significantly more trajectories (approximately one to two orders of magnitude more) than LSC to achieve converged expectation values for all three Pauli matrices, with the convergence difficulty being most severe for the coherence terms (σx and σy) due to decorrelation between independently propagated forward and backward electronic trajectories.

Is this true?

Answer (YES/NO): NO